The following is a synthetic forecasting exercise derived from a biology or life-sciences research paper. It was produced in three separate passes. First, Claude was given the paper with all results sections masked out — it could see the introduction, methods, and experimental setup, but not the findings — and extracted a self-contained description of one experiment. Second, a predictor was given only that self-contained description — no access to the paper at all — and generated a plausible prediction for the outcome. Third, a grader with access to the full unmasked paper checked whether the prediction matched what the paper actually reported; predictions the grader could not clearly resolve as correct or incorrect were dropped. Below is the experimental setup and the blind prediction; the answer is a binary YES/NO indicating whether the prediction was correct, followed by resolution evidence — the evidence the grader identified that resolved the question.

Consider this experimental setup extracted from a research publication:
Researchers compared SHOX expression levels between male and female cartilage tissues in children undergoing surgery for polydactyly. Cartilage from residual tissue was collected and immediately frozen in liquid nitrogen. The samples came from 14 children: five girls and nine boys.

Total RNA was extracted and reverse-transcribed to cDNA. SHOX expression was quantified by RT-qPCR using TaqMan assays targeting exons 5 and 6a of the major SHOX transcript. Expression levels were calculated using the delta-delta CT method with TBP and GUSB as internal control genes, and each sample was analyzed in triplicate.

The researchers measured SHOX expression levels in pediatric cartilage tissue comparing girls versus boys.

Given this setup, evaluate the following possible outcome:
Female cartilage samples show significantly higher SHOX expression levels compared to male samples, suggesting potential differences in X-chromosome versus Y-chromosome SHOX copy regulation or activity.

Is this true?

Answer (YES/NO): NO